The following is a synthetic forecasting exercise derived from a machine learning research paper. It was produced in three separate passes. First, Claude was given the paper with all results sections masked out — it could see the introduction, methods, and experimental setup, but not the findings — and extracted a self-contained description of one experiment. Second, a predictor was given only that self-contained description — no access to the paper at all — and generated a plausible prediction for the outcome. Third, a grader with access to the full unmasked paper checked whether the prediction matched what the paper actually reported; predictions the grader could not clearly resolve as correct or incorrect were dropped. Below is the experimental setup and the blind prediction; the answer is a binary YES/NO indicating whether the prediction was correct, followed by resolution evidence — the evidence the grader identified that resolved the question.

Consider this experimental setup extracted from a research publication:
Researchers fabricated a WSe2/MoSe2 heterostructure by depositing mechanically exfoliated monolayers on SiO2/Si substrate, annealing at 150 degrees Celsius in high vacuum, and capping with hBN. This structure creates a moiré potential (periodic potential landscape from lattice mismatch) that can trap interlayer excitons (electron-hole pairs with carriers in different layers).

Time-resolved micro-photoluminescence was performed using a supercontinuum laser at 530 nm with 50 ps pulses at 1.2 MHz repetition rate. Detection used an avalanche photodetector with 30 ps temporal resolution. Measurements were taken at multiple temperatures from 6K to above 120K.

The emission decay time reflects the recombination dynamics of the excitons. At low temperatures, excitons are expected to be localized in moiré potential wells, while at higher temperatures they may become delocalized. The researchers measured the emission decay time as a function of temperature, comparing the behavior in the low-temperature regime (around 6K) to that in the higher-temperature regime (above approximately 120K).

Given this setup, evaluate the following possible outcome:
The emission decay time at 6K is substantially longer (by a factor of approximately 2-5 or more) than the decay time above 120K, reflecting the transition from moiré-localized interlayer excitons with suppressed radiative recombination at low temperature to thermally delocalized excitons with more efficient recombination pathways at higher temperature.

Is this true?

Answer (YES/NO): YES